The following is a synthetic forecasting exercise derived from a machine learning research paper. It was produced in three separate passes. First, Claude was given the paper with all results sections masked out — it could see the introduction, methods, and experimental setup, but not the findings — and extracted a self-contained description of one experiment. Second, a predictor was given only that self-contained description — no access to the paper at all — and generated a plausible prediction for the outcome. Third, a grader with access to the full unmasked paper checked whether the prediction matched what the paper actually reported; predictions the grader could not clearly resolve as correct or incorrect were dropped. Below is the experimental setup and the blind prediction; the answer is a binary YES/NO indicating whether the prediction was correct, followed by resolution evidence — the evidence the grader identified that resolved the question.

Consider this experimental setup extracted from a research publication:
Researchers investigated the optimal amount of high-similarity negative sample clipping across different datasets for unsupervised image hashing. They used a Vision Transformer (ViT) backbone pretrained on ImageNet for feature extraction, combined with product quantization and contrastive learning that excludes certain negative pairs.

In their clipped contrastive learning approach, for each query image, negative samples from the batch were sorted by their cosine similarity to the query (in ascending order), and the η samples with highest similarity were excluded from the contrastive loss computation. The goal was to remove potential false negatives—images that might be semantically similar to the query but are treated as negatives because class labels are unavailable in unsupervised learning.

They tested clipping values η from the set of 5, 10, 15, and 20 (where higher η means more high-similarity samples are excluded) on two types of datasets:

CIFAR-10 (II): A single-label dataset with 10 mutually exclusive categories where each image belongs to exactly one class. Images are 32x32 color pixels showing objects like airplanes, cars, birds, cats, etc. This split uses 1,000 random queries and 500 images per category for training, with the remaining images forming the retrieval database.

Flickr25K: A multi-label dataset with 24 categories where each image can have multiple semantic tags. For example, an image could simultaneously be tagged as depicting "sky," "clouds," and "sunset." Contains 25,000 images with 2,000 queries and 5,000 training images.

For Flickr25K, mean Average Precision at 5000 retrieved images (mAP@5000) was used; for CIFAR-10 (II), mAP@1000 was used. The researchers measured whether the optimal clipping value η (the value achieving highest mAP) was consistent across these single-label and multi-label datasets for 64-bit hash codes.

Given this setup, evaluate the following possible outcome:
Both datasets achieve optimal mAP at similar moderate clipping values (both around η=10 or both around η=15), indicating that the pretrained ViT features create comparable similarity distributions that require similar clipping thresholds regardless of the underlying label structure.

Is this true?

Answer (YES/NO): NO